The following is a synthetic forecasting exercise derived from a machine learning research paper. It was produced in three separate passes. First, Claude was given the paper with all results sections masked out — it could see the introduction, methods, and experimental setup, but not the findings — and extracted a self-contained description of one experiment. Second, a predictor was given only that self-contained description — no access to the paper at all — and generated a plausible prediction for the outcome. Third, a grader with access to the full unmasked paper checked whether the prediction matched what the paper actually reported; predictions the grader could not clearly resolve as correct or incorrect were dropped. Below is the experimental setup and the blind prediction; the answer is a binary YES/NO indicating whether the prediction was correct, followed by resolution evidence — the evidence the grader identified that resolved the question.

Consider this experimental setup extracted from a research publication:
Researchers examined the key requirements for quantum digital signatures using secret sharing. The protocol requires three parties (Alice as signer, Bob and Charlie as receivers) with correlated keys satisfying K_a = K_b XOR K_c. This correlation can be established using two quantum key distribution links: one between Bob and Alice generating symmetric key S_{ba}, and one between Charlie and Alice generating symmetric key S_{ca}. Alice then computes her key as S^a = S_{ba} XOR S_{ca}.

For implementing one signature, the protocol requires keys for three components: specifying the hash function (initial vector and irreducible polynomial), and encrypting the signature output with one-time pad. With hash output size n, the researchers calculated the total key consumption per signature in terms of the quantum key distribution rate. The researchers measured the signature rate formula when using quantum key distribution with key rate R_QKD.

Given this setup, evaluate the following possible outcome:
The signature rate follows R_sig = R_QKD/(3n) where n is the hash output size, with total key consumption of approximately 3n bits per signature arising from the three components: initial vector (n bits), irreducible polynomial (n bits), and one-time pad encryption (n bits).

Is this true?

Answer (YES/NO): NO